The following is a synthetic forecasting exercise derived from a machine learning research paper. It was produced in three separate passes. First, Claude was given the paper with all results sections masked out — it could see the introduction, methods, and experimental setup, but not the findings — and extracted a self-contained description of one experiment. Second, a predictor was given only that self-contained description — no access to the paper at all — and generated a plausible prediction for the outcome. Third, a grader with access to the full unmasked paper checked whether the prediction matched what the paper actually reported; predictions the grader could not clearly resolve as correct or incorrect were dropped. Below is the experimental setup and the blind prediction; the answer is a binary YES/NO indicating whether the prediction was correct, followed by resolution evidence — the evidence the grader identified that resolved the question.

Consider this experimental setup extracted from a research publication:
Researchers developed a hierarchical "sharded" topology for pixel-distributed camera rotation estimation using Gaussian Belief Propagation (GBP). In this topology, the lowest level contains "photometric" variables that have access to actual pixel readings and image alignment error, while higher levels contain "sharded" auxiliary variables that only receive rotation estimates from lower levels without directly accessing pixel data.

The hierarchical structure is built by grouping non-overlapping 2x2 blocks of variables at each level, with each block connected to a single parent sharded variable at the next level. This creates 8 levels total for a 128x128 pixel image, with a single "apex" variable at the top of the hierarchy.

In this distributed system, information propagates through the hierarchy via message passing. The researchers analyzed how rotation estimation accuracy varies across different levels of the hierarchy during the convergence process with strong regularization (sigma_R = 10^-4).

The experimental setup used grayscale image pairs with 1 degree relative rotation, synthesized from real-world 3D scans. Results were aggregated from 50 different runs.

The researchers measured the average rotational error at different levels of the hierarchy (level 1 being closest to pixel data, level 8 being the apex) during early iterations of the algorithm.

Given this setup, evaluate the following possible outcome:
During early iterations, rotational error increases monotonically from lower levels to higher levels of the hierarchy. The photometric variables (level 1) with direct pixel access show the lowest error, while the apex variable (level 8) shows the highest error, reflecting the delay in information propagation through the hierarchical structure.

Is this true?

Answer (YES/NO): NO